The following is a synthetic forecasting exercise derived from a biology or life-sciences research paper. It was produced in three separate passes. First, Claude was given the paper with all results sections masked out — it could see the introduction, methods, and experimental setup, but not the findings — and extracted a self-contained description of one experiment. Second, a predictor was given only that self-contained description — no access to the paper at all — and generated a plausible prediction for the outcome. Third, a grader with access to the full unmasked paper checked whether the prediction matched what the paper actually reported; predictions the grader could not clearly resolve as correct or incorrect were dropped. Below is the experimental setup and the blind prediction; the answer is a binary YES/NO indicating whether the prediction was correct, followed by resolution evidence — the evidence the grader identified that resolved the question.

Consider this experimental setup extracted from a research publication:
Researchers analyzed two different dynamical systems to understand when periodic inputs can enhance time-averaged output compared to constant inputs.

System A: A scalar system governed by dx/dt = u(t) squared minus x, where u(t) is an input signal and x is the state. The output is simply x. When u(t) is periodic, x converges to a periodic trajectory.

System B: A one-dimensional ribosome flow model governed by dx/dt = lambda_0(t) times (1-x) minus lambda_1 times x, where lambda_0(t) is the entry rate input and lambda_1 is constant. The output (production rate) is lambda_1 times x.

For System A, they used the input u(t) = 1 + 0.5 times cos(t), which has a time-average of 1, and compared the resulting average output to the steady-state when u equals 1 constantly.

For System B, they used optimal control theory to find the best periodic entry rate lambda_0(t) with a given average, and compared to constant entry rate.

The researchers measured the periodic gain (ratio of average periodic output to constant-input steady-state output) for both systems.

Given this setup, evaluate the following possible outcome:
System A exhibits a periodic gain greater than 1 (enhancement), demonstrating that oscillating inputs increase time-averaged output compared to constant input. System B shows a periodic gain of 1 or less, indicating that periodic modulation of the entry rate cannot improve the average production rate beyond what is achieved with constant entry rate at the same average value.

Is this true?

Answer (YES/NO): YES